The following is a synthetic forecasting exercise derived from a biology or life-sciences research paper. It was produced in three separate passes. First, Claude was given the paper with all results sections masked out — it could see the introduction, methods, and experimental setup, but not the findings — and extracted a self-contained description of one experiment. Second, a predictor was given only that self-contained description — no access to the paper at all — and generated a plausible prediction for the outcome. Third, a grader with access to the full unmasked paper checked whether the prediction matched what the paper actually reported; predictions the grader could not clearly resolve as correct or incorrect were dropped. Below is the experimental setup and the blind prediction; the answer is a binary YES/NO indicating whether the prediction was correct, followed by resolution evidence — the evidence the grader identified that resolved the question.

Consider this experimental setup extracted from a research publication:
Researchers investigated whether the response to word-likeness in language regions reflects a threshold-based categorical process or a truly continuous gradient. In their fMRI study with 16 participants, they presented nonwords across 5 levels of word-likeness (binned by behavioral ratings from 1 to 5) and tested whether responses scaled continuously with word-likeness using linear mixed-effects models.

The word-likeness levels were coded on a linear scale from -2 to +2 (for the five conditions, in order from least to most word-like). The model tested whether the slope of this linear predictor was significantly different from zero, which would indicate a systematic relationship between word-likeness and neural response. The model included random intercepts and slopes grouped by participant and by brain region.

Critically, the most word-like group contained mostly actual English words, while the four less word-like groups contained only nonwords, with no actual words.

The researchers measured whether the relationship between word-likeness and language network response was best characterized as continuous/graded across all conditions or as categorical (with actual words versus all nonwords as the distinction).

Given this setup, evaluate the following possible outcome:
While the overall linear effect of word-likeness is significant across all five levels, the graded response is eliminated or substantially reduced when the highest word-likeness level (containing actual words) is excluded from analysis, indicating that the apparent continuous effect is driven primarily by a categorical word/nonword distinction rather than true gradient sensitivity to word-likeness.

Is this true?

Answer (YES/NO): NO